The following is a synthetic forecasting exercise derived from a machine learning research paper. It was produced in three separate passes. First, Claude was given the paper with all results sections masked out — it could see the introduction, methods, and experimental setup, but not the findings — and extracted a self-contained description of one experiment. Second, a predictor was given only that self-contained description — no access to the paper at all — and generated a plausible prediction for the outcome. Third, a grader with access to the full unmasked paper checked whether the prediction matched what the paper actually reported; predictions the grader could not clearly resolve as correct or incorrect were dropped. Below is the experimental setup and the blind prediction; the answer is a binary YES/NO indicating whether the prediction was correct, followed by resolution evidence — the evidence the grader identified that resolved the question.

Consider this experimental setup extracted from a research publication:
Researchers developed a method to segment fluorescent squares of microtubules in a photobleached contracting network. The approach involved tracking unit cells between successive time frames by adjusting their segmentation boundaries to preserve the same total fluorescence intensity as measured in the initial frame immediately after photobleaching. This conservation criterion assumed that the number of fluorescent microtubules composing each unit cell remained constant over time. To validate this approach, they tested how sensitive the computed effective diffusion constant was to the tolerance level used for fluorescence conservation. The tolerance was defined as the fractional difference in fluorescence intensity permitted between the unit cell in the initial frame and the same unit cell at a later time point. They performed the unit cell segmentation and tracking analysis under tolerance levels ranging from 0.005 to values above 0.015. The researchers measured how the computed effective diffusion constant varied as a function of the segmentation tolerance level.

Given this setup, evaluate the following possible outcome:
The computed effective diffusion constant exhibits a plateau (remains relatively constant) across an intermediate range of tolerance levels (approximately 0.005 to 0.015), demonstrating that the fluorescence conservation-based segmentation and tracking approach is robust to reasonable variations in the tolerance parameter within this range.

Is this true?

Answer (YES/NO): YES